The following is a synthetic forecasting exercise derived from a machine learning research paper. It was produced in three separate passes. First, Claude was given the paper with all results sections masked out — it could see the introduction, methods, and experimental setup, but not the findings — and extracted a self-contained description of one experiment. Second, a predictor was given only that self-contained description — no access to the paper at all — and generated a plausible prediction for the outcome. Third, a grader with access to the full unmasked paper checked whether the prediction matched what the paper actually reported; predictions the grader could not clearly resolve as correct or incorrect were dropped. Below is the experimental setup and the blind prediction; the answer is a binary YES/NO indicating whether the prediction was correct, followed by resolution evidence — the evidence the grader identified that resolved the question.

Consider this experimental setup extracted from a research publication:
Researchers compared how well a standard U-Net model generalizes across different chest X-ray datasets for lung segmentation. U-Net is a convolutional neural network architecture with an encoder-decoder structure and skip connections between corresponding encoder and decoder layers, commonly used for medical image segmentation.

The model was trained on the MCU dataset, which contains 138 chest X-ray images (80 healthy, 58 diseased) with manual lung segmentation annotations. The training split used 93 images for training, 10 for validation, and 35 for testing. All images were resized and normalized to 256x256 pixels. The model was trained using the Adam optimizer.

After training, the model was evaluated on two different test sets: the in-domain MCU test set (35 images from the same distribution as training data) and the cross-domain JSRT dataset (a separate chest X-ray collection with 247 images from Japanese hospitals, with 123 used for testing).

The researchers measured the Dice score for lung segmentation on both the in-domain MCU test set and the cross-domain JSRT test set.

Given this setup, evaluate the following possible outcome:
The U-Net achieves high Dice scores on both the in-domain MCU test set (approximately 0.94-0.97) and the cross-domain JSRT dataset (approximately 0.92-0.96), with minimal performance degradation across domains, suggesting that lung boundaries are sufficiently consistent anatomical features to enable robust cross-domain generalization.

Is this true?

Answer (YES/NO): NO